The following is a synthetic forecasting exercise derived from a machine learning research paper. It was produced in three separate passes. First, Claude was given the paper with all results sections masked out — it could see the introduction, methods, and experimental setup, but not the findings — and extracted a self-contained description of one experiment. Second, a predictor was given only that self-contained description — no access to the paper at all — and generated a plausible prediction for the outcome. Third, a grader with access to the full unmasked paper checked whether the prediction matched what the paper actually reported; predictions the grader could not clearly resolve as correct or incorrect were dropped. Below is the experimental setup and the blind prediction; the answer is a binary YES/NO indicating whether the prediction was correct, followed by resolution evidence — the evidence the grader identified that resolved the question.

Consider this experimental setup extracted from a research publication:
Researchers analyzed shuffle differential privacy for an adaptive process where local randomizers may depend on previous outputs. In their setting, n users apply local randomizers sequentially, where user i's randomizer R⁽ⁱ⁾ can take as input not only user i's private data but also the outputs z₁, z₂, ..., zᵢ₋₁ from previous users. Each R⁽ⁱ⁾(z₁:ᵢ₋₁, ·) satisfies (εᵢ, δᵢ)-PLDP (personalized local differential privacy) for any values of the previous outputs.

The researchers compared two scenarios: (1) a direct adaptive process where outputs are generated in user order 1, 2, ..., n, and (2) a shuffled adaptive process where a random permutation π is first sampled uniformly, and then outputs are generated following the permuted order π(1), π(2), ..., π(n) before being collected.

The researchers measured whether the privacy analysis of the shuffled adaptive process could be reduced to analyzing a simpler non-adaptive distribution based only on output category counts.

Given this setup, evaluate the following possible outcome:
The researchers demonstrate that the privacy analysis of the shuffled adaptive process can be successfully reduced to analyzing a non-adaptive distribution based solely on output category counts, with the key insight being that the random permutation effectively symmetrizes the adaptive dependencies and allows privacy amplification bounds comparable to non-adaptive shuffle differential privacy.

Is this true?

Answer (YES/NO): YES